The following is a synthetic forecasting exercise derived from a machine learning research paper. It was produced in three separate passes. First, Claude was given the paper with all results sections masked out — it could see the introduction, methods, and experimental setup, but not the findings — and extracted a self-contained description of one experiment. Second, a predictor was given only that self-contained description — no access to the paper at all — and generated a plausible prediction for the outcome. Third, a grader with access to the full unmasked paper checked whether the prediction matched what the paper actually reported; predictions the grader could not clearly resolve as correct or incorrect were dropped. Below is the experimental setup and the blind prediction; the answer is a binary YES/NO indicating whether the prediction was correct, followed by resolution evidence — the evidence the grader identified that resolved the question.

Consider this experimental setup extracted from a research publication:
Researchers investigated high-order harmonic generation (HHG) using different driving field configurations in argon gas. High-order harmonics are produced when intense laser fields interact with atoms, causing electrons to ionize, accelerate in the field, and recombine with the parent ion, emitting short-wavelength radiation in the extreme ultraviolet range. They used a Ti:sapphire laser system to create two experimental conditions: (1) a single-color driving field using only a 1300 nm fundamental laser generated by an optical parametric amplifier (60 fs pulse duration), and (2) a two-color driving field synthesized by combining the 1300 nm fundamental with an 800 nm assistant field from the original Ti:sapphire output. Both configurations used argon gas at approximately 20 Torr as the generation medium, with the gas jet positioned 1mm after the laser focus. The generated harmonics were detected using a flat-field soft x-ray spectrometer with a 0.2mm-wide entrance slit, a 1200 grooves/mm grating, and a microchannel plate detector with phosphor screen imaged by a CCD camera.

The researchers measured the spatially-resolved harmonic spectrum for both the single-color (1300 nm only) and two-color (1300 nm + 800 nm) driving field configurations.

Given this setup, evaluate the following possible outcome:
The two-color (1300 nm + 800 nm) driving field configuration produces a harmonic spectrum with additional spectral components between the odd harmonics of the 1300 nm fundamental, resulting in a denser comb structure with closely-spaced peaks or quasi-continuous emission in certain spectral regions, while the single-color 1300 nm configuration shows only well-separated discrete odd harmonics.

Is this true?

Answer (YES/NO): YES